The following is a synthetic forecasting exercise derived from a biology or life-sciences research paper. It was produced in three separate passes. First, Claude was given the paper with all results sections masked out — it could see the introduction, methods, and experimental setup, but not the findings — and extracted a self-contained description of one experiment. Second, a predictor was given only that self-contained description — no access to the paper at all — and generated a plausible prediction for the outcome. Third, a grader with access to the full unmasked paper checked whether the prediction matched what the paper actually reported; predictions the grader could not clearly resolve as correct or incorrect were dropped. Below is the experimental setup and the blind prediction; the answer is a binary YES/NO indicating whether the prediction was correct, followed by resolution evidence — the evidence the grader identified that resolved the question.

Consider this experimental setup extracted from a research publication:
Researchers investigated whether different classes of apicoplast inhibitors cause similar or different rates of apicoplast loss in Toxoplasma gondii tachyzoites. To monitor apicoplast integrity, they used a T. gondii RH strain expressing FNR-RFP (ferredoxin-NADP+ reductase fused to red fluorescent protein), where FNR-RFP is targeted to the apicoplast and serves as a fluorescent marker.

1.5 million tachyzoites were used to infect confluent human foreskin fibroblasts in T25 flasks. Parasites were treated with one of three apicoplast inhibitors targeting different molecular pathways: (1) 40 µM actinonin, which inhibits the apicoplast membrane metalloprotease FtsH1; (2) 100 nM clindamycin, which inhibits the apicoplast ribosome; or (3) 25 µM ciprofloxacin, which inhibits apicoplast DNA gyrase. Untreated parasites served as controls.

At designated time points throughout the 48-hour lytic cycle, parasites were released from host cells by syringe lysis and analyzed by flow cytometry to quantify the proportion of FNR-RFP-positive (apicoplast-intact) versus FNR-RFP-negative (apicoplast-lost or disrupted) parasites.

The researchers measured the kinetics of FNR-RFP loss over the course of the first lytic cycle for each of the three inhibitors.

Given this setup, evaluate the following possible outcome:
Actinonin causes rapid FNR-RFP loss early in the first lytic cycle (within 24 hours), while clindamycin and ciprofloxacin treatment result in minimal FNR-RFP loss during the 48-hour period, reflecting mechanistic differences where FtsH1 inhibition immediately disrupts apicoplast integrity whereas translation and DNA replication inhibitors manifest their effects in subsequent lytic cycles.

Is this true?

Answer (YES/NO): NO